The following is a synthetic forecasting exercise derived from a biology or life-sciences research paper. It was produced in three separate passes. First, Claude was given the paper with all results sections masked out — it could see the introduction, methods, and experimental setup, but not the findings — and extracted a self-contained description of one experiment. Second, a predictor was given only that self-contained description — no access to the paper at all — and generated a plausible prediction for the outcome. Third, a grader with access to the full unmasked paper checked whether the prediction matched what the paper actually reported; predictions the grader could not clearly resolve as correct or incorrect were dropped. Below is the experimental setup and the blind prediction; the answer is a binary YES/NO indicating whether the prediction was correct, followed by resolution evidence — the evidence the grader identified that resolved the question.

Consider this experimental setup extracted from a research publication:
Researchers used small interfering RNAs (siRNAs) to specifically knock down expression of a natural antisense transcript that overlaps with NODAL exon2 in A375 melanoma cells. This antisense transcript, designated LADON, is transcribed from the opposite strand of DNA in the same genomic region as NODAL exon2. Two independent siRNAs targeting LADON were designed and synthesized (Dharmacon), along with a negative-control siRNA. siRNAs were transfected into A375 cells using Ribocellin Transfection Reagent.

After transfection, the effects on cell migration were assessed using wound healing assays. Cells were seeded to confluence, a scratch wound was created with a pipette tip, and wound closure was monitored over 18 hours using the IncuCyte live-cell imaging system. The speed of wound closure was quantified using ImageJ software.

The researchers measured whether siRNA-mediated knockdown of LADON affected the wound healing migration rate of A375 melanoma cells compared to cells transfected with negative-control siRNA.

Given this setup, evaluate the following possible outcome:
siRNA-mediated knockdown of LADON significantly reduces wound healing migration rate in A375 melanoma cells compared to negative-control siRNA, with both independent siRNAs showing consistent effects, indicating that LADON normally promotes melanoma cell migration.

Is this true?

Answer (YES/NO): YES